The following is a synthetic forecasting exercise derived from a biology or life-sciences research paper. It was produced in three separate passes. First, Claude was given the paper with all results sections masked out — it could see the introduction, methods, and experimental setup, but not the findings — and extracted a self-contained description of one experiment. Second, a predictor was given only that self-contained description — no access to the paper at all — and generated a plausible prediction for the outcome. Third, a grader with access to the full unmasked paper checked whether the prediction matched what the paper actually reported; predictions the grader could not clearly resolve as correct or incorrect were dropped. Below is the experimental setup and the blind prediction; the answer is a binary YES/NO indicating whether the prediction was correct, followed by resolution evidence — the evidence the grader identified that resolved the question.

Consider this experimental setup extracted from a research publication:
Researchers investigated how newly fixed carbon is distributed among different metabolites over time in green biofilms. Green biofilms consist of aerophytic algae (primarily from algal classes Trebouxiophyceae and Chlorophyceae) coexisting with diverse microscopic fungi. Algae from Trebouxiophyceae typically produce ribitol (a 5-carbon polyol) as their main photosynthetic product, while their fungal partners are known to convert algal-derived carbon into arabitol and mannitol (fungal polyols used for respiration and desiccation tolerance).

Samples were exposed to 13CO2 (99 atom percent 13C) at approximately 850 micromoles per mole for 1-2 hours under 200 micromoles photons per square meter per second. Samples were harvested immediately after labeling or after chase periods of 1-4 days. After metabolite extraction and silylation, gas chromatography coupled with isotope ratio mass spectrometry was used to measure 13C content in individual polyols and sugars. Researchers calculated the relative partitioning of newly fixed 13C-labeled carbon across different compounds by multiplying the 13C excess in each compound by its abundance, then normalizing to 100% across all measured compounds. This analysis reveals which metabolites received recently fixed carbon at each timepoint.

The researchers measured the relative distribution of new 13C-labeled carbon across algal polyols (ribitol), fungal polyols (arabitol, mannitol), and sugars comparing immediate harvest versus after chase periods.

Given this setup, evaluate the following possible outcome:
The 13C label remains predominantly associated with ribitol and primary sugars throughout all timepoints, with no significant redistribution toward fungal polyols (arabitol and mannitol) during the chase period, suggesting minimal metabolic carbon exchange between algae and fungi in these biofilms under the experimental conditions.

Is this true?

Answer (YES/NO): NO